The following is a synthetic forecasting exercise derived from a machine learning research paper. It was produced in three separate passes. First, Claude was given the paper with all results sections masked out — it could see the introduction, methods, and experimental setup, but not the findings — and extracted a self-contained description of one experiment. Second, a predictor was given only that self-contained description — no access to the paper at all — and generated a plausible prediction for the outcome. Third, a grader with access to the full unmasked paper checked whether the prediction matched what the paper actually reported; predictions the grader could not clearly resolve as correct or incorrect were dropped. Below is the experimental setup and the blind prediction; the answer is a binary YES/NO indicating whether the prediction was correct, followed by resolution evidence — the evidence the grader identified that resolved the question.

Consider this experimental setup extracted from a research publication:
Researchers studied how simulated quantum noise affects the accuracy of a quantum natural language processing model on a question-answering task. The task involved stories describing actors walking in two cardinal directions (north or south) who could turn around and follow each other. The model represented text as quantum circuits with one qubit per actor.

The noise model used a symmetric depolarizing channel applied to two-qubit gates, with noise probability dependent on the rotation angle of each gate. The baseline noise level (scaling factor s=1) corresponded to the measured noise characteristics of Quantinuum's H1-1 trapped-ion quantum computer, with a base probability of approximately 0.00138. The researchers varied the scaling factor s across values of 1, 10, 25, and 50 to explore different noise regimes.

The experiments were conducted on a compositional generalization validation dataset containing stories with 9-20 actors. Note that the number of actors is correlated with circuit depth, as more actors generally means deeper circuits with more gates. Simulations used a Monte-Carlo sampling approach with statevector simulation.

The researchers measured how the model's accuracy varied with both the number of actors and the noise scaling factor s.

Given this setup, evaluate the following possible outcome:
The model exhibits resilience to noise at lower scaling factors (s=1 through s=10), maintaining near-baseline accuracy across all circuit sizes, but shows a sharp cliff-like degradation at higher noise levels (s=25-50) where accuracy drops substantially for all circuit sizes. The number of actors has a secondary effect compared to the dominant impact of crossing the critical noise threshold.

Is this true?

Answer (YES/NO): NO